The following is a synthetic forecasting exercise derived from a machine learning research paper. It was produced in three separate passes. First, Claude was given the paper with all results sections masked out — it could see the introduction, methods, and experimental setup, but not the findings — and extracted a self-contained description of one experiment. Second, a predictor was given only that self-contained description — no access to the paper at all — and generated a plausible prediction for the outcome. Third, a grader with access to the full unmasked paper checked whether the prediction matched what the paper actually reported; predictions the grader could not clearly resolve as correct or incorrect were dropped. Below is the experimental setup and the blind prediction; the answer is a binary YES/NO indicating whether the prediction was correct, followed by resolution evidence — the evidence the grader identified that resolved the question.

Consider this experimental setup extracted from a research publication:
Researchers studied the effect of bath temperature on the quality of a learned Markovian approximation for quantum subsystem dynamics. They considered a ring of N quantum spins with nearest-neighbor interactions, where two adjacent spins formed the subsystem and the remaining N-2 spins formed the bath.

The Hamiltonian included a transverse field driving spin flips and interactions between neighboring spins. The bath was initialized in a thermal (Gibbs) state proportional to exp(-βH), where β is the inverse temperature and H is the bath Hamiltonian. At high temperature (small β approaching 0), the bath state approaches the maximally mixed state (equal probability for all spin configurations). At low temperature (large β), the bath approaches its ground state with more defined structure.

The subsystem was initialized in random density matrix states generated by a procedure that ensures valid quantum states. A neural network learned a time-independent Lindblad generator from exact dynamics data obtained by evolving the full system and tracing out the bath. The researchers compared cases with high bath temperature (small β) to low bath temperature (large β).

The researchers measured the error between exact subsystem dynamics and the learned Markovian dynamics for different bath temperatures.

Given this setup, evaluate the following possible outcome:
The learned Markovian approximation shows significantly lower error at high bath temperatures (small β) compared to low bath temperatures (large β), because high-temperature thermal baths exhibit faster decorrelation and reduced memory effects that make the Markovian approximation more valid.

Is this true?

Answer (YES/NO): YES